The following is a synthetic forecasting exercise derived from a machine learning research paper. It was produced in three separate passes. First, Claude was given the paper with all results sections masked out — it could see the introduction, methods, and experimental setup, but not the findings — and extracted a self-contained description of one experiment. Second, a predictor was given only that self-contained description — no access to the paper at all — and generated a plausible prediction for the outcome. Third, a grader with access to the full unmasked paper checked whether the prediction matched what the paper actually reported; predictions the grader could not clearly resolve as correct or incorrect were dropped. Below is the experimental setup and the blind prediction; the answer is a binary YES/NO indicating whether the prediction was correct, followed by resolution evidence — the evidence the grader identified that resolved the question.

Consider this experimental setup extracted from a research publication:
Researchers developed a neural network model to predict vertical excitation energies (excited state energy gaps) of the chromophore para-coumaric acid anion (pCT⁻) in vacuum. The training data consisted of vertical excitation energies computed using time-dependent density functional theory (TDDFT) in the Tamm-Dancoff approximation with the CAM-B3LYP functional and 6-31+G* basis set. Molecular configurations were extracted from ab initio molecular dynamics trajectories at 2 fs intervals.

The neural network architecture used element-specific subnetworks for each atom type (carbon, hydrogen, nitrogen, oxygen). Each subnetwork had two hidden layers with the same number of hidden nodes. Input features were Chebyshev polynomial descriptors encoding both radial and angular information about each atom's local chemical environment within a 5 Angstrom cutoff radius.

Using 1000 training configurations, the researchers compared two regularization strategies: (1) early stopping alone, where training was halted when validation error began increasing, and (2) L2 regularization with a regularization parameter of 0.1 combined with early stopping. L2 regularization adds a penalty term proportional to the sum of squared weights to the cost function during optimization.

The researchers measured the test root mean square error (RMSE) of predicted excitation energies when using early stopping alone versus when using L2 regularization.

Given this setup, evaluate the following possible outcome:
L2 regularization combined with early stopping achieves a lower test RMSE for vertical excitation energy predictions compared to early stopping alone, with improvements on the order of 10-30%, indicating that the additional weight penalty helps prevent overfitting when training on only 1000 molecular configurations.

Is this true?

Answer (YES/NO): YES